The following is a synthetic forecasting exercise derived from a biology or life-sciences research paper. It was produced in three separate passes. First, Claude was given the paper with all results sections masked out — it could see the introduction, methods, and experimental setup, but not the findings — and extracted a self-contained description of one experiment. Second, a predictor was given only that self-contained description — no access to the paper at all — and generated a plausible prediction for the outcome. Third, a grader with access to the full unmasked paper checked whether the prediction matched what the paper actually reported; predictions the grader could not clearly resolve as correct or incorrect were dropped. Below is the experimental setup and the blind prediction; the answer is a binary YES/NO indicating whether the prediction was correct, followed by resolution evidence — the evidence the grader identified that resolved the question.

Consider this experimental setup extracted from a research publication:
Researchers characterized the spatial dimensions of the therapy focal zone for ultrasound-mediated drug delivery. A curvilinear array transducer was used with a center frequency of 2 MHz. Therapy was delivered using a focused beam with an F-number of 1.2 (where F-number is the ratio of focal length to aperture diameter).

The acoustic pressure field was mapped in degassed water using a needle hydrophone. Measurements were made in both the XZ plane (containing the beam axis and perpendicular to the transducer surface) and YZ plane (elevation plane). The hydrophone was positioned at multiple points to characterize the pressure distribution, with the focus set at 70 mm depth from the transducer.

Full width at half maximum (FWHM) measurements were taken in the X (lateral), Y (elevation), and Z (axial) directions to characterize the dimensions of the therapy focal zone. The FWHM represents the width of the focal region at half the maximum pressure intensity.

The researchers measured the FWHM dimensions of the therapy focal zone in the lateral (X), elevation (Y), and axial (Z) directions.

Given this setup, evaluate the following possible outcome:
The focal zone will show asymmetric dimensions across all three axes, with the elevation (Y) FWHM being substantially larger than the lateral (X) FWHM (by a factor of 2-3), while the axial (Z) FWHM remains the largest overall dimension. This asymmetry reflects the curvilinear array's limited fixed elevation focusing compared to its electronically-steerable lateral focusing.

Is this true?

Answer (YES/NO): NO